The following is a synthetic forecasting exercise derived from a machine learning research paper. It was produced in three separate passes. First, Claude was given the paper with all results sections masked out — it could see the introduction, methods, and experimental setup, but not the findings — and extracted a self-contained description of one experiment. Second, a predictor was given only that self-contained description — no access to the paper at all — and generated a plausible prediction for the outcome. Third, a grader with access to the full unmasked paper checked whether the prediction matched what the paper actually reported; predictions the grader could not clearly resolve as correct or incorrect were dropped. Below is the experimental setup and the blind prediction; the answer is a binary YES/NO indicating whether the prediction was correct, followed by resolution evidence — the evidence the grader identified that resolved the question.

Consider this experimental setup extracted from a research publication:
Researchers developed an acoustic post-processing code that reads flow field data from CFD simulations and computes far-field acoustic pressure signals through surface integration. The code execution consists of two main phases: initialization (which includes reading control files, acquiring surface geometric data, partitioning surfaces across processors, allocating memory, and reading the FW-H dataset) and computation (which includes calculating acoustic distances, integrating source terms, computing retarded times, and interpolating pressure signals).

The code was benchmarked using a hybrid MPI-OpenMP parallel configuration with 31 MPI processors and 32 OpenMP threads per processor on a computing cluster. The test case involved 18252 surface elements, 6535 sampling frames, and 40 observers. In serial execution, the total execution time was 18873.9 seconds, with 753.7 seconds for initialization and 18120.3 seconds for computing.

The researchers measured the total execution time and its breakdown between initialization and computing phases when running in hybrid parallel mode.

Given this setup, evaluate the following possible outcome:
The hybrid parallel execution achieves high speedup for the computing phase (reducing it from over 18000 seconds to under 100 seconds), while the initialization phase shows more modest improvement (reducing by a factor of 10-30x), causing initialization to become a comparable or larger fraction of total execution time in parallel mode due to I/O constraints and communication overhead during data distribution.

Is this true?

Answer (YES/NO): NO